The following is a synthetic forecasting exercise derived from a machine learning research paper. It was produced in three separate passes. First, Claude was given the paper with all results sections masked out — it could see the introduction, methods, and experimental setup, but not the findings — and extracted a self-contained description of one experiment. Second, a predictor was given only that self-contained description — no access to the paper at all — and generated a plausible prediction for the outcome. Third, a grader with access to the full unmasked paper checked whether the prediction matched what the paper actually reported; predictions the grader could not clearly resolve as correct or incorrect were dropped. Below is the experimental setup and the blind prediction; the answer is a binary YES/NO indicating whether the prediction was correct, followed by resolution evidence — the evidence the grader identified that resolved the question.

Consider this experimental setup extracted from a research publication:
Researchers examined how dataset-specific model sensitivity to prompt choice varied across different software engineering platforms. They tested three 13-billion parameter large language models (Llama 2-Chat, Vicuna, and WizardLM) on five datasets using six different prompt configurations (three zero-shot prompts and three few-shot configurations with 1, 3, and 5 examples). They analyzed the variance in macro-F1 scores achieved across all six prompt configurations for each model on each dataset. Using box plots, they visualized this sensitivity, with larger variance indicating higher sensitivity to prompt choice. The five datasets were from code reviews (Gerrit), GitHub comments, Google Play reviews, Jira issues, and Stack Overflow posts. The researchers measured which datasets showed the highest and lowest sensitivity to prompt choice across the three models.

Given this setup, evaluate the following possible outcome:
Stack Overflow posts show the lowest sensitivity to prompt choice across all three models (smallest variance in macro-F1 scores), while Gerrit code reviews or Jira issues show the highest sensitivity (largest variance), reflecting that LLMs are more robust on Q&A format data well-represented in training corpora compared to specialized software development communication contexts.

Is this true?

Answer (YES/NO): NO